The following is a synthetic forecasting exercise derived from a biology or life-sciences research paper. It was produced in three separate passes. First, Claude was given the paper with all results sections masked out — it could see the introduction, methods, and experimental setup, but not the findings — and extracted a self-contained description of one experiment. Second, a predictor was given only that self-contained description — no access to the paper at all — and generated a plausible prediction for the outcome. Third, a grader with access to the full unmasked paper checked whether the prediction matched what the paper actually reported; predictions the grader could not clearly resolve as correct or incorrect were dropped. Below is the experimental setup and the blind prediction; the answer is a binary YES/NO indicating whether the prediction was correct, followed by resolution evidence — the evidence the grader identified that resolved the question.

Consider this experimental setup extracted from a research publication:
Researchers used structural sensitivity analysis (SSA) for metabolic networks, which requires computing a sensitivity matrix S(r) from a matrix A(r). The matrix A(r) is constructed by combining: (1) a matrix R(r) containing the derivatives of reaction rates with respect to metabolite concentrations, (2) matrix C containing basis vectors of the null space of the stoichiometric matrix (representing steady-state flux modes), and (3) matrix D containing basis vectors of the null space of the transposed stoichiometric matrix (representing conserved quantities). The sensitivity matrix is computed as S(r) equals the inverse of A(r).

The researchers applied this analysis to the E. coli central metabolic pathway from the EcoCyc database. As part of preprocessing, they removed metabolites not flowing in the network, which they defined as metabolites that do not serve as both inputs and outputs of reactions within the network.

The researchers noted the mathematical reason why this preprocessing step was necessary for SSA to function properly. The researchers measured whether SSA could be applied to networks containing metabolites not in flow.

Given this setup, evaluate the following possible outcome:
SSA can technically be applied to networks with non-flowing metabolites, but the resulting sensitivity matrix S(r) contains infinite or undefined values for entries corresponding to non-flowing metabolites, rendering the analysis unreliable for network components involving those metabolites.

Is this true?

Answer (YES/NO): NO